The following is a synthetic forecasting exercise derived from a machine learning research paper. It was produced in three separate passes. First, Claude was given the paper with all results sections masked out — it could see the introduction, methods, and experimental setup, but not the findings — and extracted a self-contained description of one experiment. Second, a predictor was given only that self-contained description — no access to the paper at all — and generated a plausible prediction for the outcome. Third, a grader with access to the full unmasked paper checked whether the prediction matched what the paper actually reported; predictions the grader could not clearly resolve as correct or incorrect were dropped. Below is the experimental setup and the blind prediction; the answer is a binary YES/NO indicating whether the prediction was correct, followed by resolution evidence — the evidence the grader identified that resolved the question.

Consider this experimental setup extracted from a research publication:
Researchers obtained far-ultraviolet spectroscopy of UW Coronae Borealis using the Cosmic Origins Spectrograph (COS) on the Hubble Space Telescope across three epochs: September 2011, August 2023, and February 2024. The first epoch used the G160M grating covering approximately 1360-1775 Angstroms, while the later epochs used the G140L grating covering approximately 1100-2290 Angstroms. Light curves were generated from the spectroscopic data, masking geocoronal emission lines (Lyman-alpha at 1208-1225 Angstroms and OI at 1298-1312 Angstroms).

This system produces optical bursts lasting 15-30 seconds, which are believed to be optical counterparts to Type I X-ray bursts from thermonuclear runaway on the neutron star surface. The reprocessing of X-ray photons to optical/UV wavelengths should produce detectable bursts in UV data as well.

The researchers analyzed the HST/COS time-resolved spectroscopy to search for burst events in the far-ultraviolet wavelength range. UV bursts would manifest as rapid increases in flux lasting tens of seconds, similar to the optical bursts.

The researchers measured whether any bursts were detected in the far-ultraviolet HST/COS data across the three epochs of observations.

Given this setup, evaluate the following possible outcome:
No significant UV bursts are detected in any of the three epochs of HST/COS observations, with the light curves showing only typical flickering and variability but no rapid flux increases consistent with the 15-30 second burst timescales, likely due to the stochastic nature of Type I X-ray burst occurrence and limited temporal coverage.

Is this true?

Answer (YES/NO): NO